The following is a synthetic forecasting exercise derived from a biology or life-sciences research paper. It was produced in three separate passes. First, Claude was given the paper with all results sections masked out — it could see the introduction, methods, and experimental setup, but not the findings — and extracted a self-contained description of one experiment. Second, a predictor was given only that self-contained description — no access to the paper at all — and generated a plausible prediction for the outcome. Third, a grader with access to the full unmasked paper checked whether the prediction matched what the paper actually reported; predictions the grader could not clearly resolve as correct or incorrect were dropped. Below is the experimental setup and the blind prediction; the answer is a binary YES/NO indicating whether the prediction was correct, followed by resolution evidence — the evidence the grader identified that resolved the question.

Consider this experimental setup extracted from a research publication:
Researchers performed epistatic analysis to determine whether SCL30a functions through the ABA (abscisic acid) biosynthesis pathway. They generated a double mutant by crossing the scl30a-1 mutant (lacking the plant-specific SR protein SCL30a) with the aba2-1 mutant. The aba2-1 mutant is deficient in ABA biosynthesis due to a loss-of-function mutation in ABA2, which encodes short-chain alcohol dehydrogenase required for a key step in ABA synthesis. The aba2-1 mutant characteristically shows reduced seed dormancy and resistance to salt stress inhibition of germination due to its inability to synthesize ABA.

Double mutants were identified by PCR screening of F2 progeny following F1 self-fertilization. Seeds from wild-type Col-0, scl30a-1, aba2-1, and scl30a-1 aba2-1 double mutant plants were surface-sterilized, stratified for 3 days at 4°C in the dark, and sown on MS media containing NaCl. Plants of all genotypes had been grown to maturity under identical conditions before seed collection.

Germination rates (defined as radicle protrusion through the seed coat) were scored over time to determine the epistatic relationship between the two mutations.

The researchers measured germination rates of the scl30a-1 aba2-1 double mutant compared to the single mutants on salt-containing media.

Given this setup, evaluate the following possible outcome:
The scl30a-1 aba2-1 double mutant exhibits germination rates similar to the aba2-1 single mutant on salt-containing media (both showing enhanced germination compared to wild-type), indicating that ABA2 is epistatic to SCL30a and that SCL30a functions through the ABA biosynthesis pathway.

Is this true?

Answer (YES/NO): YES